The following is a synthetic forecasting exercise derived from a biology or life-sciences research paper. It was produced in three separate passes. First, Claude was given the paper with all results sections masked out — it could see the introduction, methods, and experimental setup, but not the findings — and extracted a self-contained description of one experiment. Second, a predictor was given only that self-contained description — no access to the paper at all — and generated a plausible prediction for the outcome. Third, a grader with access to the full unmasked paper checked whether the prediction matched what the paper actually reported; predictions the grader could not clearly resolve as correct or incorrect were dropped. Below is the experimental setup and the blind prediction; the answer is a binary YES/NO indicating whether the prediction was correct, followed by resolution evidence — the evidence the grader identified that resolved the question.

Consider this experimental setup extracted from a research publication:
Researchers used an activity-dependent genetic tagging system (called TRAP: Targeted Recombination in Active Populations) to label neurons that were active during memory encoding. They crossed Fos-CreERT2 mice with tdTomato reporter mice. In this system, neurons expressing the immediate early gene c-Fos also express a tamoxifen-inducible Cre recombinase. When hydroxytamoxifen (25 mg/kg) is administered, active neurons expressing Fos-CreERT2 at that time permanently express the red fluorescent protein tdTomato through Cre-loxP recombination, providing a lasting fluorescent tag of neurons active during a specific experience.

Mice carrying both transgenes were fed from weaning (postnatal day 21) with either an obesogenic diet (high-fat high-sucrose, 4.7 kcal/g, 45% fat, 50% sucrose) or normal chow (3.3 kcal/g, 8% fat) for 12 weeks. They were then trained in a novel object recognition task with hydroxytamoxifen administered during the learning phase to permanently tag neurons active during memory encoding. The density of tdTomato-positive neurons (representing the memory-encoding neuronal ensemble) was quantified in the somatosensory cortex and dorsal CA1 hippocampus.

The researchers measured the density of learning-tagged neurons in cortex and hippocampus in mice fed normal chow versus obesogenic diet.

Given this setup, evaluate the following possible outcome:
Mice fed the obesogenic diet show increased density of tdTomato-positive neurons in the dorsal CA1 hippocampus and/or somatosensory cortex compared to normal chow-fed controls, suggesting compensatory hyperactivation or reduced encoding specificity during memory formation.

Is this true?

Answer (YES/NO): YES